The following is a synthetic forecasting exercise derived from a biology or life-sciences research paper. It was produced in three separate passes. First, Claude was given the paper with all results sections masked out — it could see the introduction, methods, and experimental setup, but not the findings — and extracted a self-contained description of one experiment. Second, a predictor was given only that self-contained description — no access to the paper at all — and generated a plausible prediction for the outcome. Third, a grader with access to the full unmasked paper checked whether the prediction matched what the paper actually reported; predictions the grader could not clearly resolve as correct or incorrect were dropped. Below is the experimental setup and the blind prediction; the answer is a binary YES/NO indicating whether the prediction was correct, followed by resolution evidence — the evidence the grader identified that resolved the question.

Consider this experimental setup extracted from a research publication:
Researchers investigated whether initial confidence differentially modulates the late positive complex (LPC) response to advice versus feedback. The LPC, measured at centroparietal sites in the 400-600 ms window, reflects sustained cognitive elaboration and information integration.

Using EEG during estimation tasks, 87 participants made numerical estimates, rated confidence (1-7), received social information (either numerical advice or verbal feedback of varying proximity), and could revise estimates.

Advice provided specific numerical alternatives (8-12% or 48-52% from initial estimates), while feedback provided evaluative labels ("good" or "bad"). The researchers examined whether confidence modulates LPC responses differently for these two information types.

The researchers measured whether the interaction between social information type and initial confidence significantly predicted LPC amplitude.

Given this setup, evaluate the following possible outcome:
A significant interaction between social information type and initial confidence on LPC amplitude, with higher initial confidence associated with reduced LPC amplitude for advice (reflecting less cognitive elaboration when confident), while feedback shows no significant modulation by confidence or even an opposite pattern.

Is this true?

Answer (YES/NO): NO